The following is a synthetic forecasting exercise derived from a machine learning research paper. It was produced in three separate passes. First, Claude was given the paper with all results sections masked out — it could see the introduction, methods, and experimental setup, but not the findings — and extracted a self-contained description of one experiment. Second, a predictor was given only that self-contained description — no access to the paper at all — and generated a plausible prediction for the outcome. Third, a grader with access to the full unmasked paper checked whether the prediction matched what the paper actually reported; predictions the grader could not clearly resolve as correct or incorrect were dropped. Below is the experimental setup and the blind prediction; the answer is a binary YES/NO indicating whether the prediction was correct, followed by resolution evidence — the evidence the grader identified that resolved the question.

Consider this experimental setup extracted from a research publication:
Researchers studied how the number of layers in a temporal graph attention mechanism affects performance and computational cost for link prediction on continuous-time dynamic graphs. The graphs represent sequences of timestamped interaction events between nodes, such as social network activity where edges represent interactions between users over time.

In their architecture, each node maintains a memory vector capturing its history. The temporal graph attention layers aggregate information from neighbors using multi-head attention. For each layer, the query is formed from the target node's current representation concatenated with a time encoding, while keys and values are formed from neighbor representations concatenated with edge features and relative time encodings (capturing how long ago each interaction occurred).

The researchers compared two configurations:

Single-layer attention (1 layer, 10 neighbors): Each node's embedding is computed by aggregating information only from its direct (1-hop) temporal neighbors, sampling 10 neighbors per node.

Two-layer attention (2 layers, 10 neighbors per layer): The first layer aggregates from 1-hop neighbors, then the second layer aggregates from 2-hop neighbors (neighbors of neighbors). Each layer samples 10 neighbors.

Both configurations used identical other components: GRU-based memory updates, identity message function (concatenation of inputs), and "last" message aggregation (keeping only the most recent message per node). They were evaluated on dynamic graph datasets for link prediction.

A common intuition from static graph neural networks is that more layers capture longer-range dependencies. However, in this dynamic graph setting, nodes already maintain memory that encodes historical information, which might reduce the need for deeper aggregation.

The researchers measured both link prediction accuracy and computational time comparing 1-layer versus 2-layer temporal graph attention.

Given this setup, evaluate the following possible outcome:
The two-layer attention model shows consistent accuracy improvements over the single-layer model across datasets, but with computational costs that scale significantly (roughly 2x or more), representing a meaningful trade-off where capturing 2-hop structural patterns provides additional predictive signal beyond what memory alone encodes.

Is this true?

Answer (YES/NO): NO